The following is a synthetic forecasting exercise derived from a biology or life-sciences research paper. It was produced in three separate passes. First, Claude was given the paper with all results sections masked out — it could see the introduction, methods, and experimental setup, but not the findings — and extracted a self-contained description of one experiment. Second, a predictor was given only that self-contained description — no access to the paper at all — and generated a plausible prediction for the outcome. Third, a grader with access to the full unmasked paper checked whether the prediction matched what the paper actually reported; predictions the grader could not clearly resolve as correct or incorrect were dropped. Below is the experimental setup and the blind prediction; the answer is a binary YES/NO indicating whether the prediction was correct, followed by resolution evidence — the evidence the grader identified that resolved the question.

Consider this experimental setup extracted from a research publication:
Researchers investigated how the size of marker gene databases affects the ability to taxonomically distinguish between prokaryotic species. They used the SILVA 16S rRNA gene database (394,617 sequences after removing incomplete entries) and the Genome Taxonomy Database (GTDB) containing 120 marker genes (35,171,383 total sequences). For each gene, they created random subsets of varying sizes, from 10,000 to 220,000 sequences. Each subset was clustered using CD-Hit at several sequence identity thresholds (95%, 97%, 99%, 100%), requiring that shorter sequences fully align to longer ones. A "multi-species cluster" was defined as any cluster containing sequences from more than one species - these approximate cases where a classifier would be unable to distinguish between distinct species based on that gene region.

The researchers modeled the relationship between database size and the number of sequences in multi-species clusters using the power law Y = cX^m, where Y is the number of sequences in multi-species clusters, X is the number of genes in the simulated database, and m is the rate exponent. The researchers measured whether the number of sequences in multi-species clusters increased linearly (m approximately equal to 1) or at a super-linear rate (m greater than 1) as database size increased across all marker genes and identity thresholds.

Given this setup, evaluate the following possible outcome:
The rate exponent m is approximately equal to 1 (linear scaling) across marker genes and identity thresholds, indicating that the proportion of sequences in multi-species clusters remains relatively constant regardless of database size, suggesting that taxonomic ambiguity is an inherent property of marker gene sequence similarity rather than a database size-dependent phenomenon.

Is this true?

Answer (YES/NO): NO